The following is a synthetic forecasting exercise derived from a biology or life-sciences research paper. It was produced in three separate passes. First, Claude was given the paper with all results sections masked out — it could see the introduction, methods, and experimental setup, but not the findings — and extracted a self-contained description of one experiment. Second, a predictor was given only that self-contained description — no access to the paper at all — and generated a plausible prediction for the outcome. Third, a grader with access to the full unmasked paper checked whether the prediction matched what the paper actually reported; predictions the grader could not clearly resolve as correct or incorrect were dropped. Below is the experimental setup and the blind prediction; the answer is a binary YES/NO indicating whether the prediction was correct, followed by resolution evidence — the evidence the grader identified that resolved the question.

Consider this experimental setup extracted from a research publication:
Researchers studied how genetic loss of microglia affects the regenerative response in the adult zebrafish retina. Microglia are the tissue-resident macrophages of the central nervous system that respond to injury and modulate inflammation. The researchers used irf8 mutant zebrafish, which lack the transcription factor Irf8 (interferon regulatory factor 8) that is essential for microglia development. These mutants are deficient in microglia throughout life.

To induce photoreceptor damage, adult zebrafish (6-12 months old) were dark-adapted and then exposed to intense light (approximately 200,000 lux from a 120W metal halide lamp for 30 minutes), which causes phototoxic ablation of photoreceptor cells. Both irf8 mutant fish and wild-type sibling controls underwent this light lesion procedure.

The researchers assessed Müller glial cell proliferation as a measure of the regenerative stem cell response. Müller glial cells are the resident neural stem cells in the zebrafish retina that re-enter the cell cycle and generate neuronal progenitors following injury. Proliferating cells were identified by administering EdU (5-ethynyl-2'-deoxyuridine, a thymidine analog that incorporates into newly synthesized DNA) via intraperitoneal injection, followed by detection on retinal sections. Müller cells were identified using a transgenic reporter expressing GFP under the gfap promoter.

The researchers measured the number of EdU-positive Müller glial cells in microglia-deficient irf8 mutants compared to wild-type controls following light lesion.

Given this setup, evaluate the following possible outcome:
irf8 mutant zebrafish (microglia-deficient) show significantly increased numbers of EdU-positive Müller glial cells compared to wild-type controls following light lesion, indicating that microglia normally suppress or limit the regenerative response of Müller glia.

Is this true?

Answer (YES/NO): NO